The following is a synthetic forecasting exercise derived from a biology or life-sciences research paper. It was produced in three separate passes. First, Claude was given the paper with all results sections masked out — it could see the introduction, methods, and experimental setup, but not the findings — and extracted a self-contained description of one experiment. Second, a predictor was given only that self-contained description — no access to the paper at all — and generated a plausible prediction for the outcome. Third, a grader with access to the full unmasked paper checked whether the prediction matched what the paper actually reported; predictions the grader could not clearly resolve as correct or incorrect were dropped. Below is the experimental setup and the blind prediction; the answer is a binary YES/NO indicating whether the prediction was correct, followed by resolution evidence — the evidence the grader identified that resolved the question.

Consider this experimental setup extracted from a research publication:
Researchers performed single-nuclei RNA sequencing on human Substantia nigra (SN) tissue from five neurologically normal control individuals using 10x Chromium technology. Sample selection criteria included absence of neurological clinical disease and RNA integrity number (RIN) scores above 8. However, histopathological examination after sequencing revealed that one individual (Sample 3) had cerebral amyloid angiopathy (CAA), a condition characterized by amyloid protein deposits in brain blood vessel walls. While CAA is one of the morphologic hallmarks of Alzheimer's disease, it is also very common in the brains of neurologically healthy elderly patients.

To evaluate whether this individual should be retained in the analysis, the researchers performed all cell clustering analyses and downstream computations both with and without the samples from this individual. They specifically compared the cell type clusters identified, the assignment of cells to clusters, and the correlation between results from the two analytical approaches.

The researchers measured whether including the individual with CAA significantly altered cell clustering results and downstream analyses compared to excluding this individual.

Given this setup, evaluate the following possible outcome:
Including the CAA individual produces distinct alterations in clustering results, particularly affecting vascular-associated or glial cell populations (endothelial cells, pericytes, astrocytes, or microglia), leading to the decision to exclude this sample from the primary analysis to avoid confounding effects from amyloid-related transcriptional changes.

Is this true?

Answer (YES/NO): NO